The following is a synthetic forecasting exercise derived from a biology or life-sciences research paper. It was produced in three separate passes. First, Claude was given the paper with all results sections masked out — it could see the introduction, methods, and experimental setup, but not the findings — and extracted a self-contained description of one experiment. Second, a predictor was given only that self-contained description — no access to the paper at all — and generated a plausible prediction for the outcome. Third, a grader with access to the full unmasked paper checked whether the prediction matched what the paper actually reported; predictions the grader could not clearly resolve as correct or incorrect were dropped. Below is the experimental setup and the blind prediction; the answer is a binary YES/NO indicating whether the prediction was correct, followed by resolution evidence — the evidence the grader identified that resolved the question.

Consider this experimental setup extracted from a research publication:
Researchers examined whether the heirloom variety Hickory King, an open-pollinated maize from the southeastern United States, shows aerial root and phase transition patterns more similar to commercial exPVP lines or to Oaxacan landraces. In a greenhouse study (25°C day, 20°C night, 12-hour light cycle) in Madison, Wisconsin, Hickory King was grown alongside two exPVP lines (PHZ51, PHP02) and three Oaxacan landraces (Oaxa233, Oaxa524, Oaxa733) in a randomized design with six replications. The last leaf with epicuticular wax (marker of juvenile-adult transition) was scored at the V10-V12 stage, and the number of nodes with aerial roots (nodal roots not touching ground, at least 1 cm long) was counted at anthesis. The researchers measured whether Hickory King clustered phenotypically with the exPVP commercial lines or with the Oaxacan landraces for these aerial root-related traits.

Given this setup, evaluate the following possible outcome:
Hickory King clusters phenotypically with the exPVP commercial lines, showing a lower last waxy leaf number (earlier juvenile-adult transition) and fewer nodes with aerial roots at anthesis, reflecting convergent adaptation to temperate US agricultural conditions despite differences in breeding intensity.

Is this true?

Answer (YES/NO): NO